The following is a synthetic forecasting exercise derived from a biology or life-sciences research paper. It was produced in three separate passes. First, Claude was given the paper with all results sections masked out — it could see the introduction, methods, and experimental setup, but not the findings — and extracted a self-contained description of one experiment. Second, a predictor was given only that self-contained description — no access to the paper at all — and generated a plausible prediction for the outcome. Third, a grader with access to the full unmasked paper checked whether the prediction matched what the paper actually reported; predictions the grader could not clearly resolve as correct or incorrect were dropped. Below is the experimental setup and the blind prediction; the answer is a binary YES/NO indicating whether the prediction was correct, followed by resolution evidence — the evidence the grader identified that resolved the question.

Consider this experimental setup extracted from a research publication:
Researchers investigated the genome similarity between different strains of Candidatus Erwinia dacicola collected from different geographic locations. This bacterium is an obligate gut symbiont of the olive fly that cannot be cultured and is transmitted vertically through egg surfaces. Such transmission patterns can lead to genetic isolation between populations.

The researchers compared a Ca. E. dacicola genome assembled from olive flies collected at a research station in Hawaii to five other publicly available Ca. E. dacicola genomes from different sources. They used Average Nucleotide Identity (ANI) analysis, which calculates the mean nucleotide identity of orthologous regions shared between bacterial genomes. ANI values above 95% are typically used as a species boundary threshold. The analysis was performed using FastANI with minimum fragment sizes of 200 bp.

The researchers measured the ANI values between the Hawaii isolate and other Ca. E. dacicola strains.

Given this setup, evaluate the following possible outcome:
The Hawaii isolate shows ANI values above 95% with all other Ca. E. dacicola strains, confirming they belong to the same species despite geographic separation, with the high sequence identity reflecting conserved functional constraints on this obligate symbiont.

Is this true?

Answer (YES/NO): YES